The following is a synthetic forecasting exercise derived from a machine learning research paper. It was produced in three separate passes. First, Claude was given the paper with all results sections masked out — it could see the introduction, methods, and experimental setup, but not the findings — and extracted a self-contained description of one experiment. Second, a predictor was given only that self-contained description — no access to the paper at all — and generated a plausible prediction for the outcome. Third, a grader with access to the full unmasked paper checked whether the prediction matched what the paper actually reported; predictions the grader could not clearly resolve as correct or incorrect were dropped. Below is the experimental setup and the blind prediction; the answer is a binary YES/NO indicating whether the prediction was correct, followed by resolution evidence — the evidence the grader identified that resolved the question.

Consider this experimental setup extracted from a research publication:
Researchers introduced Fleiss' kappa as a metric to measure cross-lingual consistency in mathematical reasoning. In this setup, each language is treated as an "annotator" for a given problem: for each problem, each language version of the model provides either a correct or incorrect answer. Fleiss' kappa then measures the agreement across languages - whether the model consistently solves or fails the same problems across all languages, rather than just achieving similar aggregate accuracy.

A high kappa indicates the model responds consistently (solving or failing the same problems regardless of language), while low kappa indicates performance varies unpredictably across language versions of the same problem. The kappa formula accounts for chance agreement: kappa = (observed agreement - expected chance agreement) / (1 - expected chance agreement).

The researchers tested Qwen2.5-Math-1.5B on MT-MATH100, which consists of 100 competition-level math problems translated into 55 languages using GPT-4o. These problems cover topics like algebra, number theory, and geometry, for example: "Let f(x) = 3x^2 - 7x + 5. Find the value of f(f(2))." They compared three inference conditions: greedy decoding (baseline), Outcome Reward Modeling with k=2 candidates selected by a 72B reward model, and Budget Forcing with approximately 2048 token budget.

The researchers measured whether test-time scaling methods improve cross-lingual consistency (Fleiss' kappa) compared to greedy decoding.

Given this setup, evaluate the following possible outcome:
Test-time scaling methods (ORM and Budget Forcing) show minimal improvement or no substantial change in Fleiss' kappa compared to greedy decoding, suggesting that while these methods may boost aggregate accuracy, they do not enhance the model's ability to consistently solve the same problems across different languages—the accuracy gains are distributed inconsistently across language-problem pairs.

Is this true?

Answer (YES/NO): YES